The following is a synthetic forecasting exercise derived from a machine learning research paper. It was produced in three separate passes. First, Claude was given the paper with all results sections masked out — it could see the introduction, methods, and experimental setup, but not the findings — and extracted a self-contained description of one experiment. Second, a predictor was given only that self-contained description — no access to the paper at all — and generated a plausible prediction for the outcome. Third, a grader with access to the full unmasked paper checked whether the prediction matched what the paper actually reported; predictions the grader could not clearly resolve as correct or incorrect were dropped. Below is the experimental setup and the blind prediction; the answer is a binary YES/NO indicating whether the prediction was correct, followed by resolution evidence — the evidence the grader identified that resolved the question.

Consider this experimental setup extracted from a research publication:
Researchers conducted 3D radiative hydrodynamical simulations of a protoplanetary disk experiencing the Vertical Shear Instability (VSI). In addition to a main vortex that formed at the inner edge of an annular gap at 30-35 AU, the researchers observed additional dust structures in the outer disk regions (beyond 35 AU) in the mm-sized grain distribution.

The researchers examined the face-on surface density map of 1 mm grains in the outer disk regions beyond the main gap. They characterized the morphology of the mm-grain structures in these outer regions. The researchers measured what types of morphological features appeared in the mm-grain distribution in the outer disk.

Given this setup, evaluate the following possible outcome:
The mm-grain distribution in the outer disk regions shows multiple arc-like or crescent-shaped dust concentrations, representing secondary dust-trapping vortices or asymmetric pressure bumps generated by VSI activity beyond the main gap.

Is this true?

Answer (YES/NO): YES